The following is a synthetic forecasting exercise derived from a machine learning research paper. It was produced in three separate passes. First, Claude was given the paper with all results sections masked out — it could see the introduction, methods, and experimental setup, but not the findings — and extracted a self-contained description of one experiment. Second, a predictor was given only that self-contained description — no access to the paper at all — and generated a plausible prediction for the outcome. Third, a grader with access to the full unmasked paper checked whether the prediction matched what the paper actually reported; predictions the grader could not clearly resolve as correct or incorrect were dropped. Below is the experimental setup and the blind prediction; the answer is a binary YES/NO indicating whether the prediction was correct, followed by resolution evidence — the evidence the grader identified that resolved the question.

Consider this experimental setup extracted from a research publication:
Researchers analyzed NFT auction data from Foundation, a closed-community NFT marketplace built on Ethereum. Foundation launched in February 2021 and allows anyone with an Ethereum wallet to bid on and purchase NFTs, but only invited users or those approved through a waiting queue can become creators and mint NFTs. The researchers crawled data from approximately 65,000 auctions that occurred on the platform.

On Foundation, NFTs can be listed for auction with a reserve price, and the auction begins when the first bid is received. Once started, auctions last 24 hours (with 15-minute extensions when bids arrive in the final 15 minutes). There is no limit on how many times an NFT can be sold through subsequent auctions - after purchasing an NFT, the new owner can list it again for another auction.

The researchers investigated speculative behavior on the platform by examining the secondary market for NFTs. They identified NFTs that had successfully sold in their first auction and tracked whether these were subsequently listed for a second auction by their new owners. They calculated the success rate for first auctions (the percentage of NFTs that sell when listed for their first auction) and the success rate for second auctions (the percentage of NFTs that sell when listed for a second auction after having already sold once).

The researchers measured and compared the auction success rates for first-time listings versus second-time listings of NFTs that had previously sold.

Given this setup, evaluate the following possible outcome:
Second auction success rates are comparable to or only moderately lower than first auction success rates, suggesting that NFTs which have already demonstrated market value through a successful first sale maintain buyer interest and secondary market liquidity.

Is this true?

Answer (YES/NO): NO